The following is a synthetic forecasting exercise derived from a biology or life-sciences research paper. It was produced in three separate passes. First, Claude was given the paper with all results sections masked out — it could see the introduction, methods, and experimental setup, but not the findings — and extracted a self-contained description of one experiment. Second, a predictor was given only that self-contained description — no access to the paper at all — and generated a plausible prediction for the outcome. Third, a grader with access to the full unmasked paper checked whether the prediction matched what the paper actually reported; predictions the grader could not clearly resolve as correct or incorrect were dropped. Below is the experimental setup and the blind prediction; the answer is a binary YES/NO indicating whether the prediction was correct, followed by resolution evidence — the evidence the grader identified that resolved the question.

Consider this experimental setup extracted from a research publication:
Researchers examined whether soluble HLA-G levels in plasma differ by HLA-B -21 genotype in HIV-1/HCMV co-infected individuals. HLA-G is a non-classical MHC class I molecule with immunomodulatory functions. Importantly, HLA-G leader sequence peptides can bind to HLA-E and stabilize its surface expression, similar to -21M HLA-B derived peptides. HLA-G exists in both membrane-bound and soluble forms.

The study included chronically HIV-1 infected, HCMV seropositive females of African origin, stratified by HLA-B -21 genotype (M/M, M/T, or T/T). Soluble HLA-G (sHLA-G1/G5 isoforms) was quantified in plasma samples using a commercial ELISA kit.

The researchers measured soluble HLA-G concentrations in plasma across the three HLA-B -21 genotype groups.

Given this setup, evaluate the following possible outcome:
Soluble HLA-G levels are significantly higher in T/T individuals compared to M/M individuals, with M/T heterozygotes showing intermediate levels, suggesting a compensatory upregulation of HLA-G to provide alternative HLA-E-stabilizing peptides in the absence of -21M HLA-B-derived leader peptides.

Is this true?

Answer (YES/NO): NO